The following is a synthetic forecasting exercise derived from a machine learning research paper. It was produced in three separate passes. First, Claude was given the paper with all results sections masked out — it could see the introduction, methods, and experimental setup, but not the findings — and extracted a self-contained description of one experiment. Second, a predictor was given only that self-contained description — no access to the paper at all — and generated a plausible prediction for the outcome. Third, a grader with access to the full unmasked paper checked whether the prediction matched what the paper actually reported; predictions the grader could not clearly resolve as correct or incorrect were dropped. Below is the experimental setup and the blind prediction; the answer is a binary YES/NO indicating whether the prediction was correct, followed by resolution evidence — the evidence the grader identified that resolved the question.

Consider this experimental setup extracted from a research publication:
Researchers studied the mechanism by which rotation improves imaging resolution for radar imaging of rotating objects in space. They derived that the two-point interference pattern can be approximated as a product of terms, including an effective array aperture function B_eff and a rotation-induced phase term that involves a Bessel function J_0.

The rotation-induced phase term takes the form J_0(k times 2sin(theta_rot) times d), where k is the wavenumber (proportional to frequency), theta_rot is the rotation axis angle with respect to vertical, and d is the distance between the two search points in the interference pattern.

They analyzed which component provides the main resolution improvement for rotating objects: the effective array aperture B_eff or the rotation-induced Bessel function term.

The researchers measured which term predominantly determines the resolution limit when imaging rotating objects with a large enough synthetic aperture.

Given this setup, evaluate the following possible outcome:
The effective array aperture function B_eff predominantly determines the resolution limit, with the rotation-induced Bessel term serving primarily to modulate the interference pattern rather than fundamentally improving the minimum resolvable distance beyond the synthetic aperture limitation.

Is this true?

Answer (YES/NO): NO